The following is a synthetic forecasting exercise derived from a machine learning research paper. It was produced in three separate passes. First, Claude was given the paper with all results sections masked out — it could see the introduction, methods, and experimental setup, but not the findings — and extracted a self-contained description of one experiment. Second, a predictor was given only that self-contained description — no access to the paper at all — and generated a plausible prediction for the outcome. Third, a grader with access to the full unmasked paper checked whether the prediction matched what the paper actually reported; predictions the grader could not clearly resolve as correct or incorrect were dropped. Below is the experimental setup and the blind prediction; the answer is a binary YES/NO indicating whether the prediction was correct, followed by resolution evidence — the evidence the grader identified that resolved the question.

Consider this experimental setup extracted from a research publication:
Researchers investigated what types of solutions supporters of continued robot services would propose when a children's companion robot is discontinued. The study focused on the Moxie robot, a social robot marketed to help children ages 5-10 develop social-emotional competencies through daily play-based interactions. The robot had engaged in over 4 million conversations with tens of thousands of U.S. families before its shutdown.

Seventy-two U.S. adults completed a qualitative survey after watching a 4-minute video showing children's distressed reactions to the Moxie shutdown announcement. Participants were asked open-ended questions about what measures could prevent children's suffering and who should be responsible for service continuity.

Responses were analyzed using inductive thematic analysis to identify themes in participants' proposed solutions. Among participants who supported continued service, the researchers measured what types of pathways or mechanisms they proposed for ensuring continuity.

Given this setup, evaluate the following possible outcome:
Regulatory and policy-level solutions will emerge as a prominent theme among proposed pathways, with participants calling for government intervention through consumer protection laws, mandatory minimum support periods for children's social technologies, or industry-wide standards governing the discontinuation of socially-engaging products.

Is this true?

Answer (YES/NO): NO